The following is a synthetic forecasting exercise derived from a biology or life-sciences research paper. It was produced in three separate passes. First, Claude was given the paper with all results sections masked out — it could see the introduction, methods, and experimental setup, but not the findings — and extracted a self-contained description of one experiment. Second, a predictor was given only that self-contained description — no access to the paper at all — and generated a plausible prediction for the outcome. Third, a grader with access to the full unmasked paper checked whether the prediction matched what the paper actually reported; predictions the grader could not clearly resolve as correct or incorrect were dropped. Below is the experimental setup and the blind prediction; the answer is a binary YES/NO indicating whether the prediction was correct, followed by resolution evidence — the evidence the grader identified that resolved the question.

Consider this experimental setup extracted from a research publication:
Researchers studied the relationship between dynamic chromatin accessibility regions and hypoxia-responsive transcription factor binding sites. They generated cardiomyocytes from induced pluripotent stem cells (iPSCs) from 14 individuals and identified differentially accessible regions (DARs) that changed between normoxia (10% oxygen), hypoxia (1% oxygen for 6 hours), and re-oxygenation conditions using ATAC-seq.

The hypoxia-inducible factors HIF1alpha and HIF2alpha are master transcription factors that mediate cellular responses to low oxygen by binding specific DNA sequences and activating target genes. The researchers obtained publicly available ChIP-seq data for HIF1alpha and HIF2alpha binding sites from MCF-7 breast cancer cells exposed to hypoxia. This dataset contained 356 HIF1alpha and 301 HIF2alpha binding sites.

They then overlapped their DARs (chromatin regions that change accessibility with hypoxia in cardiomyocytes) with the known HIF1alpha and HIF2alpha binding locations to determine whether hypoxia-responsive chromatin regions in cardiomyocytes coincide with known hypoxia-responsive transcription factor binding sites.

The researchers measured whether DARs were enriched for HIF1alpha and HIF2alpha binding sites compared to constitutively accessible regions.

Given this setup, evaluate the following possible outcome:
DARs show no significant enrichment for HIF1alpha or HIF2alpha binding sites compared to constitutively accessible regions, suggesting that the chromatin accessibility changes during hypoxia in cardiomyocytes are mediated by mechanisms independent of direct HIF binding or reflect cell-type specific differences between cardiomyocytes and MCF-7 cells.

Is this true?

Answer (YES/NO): NO